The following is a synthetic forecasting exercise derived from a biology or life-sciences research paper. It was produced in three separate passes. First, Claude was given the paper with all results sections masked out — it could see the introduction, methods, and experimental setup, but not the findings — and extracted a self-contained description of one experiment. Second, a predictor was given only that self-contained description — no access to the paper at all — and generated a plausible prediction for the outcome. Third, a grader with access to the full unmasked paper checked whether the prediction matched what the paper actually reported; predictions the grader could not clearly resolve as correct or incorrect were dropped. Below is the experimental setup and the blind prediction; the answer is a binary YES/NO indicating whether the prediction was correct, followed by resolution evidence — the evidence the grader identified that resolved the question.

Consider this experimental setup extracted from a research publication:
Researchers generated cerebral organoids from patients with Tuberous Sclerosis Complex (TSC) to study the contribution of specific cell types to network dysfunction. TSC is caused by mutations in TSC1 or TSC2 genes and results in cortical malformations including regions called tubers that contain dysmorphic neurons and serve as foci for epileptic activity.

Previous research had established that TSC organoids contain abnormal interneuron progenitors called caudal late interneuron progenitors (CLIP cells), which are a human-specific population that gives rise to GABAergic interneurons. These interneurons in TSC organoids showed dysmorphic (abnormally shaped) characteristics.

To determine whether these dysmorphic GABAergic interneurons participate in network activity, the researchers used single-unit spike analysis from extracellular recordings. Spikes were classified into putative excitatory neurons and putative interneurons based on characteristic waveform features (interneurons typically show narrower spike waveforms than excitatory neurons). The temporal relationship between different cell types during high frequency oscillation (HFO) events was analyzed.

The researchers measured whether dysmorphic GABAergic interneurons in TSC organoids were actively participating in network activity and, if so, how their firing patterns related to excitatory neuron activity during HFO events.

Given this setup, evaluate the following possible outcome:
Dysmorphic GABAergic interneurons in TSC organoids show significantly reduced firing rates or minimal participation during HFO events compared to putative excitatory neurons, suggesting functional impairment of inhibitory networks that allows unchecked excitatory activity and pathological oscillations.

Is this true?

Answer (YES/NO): NO